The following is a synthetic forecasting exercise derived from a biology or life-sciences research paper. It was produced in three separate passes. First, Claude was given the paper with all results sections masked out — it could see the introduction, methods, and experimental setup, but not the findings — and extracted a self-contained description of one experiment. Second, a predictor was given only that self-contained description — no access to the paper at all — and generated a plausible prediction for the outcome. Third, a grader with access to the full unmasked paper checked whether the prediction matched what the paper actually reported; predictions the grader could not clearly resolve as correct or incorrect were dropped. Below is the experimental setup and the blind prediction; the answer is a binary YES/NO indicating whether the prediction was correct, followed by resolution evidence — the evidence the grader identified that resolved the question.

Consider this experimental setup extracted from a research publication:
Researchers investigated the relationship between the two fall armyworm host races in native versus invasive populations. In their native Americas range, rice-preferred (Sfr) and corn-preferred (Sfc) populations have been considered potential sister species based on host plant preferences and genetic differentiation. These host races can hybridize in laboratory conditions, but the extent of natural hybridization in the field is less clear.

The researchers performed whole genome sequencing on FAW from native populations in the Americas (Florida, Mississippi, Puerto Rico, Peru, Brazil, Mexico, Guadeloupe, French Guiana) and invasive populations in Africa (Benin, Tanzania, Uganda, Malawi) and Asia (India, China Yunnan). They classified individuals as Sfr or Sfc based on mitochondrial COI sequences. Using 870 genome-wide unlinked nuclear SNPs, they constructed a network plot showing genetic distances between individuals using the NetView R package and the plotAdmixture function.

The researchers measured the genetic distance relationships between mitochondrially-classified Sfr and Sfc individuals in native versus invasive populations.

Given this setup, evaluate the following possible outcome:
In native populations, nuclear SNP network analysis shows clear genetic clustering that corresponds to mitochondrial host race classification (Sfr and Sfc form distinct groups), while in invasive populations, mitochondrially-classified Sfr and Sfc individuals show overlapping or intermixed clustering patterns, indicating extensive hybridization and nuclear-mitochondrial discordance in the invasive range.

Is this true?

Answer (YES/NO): NO